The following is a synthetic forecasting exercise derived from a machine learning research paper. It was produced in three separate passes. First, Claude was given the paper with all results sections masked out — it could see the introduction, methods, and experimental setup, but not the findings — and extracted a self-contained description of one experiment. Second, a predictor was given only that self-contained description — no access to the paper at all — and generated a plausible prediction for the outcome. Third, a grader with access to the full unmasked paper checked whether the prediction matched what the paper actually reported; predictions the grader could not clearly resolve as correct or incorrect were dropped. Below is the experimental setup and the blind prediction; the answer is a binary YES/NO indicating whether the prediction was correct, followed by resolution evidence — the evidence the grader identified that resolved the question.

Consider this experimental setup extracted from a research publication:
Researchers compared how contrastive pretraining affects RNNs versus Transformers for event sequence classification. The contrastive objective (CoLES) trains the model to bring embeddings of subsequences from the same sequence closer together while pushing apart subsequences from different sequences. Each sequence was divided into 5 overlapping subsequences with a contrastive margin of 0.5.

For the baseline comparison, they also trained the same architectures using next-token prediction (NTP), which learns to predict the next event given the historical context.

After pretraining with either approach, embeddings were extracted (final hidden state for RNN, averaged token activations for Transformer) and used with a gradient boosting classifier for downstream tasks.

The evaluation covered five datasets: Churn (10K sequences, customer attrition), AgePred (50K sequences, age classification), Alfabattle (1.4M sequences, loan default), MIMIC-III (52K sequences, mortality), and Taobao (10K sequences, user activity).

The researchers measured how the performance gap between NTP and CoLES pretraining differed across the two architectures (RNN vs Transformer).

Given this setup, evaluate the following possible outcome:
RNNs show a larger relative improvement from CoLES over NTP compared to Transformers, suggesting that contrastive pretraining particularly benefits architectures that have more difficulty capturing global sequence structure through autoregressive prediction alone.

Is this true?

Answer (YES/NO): YES